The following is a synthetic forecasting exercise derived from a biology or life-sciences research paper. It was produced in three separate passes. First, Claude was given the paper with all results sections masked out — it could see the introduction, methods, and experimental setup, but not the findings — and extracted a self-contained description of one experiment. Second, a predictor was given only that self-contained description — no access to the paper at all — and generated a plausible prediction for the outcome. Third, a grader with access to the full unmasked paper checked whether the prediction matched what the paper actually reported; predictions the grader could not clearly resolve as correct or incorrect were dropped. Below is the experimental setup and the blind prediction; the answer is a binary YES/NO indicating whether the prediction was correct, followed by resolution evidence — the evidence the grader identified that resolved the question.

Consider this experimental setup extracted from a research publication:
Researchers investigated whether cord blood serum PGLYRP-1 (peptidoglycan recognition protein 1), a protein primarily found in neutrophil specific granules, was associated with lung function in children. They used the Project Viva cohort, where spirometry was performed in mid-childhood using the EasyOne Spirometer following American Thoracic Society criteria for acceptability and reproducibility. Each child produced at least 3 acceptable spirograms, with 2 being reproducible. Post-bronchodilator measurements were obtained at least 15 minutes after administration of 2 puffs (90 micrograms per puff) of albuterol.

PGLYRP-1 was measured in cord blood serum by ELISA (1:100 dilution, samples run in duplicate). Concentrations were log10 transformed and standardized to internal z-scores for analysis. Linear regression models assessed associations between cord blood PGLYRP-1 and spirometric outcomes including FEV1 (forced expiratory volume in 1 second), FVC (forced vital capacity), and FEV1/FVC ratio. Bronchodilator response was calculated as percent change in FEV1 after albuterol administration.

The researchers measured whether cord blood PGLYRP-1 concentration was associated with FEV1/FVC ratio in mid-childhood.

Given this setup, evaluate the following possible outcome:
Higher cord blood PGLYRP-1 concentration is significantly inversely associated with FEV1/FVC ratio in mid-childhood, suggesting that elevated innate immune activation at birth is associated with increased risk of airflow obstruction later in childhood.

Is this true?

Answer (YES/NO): NO